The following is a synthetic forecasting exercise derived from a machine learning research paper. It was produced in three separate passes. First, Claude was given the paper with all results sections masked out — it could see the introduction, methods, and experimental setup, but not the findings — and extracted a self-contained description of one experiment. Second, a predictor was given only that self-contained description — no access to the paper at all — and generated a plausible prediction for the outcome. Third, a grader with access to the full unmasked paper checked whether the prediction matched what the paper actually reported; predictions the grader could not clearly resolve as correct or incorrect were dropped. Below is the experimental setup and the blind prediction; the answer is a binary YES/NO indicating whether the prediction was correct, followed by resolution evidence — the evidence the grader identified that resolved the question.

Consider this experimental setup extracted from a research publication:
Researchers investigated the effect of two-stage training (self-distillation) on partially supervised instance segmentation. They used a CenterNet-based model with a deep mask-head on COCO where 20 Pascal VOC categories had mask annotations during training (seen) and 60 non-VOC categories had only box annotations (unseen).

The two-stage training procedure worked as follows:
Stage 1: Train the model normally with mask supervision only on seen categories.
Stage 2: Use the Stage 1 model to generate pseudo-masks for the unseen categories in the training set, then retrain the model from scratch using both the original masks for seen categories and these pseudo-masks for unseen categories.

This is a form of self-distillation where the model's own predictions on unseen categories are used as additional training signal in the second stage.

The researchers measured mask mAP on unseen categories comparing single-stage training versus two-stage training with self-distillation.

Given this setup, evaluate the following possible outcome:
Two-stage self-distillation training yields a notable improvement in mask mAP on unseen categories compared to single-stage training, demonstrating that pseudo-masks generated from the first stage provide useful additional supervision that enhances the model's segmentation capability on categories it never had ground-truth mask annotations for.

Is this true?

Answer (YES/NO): NO